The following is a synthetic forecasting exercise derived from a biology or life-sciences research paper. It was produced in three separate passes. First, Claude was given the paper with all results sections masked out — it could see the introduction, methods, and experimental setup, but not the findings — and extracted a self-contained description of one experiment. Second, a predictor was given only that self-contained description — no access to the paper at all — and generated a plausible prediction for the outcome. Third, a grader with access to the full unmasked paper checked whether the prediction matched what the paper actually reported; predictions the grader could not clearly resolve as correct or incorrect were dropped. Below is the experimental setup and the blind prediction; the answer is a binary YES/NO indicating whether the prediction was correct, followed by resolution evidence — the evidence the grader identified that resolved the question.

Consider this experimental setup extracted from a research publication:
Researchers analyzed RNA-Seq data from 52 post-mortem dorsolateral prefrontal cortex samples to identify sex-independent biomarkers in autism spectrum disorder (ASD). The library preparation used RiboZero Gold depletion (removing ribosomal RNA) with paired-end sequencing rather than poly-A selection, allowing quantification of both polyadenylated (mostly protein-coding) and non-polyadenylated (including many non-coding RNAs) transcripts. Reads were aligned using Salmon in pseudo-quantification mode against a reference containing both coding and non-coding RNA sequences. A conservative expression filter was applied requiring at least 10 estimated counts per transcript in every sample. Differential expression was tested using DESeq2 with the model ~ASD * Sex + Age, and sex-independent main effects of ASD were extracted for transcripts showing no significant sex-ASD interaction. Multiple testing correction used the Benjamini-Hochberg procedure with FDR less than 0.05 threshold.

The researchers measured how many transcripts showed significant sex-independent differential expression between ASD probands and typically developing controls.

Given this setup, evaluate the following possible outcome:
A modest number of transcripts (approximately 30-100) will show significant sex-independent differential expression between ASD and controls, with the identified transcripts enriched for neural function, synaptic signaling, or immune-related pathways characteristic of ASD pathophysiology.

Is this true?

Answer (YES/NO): NO